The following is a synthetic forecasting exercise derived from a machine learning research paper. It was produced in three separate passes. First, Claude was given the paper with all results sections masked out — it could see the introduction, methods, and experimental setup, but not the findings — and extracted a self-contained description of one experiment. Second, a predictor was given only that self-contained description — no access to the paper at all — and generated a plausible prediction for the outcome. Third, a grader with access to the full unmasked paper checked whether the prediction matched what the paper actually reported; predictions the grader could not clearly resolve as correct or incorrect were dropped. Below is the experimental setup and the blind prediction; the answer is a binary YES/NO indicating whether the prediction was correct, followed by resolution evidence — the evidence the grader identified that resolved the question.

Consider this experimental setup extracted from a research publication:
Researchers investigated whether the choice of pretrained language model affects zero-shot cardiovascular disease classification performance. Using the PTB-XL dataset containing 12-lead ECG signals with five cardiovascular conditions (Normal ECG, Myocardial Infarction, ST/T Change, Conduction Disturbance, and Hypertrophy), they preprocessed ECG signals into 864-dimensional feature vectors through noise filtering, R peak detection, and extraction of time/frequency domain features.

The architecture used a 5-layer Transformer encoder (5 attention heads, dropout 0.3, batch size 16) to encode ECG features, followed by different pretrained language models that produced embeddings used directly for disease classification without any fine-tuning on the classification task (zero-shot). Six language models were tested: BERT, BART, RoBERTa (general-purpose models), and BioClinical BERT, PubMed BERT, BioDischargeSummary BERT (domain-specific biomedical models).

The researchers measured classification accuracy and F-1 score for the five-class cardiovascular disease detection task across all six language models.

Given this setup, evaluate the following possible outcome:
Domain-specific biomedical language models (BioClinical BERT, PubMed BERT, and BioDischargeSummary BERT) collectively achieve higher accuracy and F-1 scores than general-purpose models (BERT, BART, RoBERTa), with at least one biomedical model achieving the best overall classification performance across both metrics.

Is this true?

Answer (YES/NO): NO